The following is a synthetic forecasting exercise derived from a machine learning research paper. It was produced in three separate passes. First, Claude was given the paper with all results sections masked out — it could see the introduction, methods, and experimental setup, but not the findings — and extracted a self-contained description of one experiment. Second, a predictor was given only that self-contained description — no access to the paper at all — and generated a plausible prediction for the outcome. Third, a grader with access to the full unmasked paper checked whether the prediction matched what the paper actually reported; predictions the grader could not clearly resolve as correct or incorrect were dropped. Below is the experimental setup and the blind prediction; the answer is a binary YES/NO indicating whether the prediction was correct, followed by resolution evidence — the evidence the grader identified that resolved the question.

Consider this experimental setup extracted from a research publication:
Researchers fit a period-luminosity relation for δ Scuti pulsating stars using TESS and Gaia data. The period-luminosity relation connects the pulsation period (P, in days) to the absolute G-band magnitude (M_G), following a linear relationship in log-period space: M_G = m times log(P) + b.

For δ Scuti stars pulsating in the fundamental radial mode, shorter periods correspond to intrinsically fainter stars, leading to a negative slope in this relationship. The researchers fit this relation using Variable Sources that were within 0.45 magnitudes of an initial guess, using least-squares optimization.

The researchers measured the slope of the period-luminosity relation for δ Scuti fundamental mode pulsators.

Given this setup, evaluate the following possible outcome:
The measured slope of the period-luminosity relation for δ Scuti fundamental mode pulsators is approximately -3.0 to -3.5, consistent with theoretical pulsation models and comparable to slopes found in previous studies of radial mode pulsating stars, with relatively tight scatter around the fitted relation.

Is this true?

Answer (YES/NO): NO